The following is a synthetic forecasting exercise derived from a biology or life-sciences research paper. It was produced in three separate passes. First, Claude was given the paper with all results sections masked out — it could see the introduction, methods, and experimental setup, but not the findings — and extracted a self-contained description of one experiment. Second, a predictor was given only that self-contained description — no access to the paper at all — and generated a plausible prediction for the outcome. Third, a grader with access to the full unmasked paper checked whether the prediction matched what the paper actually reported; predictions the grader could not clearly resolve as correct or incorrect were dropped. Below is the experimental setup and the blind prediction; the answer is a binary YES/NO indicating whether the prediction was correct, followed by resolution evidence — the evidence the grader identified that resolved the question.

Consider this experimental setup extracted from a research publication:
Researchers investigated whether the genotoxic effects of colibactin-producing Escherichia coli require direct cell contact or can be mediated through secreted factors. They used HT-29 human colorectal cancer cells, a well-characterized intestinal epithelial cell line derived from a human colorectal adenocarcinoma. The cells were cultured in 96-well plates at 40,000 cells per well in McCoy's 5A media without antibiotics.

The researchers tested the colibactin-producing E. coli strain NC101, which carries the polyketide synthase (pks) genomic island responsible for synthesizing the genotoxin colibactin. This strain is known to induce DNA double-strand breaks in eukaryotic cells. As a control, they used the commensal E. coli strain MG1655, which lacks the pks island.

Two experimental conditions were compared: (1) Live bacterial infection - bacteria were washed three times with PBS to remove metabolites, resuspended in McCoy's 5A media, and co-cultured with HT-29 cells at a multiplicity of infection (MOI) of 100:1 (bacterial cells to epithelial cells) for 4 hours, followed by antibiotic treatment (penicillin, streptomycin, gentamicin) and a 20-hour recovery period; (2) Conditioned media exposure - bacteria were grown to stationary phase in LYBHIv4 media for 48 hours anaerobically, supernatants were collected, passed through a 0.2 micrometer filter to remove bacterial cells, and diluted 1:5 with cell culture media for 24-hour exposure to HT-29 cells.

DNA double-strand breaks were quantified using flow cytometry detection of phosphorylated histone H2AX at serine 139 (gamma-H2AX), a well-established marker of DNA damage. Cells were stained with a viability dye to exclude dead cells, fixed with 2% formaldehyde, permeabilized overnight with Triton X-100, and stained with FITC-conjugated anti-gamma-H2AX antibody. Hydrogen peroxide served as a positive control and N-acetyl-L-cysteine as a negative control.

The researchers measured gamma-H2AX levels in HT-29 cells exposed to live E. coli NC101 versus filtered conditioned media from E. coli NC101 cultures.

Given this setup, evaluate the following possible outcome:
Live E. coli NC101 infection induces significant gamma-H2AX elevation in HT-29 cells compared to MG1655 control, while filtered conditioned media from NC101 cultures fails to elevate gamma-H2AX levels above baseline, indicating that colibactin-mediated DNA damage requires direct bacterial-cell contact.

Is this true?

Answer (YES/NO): YES